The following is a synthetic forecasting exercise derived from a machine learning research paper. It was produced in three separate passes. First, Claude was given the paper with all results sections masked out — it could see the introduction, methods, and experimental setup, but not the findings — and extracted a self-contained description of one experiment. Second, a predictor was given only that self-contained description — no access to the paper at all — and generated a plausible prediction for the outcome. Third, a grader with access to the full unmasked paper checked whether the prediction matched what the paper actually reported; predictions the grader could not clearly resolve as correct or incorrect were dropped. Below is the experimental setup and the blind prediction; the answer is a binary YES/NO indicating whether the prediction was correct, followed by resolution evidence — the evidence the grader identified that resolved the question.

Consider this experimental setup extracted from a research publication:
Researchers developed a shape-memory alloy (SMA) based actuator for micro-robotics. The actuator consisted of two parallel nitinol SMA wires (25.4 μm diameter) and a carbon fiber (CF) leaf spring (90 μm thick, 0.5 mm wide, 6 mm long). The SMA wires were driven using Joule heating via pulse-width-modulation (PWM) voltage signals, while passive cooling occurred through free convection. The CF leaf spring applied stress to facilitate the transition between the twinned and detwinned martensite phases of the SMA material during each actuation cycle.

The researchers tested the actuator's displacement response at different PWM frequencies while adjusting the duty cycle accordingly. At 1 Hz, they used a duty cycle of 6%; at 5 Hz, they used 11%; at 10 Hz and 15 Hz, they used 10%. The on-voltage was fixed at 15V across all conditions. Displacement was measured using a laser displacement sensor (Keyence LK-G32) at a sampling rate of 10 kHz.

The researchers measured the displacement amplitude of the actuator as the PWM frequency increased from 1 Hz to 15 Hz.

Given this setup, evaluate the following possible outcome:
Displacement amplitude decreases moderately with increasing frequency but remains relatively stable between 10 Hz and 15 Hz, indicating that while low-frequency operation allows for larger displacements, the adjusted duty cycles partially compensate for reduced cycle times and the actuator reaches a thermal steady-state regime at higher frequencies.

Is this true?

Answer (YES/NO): NO